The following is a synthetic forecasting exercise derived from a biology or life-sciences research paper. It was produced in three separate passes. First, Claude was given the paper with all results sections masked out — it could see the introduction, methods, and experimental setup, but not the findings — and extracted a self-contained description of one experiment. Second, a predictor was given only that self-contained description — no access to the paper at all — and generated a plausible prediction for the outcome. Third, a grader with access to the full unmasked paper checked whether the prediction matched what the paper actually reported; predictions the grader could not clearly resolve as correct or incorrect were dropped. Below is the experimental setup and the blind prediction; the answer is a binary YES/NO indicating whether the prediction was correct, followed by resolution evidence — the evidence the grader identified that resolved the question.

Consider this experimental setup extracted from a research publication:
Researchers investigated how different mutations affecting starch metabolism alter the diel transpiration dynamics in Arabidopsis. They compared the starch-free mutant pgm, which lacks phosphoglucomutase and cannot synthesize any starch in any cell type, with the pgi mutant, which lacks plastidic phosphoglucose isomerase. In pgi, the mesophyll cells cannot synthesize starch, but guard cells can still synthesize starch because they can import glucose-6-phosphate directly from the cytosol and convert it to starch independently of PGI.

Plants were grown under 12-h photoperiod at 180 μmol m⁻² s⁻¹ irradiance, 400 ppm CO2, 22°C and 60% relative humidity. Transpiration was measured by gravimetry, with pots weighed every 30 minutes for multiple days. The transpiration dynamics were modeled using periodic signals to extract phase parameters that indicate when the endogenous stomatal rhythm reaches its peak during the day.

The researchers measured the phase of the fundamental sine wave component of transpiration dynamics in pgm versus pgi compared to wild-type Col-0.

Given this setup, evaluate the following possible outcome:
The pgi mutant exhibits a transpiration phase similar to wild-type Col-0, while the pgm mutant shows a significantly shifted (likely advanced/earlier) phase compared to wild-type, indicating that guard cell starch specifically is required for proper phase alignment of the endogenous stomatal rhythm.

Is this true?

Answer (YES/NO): NO